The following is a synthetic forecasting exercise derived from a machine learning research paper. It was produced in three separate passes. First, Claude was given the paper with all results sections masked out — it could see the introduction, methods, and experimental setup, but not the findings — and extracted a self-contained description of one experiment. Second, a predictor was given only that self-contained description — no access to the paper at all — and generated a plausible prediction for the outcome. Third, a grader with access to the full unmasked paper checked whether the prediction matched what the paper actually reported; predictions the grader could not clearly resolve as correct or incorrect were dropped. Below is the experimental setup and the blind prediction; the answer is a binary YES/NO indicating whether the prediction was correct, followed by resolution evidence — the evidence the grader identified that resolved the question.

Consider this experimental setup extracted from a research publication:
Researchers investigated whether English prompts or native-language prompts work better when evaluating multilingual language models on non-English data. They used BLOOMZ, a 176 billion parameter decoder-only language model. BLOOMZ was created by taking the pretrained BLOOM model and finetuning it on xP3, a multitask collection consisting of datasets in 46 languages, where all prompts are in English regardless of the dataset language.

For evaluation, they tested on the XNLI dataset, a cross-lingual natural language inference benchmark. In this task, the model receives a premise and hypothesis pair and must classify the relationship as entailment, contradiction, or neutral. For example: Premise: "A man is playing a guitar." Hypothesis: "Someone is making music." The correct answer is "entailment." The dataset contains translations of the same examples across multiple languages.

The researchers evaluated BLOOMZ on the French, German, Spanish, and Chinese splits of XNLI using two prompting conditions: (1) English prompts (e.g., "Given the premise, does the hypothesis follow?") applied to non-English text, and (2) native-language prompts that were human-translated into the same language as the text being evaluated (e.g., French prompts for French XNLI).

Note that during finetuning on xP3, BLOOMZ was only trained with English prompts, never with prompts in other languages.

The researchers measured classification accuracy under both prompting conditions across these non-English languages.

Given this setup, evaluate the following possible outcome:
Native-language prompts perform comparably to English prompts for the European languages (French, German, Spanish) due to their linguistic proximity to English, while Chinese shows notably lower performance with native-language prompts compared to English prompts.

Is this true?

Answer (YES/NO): NO